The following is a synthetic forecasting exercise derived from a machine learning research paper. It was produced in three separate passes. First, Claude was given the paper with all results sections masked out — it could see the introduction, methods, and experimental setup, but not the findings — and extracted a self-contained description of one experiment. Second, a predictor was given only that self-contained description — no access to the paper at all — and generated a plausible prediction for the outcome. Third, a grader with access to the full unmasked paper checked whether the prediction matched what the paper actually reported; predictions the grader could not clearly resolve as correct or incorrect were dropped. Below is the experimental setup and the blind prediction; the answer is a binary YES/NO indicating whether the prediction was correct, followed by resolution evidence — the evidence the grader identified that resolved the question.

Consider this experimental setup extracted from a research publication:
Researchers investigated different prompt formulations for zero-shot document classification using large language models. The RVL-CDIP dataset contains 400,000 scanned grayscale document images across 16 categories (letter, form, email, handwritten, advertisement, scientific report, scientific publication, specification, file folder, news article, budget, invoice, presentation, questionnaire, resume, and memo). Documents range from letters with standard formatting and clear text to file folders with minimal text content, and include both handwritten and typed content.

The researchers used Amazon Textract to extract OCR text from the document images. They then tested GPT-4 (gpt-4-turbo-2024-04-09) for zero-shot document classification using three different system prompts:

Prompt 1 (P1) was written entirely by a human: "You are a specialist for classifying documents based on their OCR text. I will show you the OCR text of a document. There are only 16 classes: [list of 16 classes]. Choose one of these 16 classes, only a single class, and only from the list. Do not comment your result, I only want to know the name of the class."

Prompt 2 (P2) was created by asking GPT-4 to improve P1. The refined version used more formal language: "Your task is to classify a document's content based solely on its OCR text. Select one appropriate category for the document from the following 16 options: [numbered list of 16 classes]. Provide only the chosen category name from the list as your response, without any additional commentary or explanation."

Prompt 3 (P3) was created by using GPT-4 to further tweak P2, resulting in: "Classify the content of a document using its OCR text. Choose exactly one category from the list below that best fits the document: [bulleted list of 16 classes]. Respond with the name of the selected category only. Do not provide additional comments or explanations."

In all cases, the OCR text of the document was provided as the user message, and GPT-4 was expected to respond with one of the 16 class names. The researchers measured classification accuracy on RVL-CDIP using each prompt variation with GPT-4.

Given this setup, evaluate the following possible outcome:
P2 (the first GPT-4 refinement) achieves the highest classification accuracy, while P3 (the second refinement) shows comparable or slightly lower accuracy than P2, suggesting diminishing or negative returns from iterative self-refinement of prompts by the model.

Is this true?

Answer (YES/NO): NO